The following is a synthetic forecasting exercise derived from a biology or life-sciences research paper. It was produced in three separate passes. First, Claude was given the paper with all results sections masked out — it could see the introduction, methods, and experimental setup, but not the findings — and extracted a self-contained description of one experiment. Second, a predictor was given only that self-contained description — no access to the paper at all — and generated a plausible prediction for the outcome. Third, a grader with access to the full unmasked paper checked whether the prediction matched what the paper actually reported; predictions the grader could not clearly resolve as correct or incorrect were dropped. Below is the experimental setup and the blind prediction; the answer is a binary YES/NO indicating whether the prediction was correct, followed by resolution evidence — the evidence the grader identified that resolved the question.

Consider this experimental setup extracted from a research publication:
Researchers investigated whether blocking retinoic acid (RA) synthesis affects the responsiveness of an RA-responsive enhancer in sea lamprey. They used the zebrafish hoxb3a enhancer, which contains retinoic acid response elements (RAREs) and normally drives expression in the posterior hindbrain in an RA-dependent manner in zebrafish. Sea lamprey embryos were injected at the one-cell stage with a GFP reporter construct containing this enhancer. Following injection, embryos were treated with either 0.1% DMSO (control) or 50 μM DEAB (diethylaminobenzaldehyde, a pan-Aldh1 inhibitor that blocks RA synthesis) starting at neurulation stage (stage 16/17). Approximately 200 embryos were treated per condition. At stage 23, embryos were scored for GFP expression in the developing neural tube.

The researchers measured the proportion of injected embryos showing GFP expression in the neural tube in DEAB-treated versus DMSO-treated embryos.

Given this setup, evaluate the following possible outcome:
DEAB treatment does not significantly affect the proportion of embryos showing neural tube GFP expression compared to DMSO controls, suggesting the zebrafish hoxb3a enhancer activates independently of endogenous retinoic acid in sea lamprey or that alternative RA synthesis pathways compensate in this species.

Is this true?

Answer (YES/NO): NO